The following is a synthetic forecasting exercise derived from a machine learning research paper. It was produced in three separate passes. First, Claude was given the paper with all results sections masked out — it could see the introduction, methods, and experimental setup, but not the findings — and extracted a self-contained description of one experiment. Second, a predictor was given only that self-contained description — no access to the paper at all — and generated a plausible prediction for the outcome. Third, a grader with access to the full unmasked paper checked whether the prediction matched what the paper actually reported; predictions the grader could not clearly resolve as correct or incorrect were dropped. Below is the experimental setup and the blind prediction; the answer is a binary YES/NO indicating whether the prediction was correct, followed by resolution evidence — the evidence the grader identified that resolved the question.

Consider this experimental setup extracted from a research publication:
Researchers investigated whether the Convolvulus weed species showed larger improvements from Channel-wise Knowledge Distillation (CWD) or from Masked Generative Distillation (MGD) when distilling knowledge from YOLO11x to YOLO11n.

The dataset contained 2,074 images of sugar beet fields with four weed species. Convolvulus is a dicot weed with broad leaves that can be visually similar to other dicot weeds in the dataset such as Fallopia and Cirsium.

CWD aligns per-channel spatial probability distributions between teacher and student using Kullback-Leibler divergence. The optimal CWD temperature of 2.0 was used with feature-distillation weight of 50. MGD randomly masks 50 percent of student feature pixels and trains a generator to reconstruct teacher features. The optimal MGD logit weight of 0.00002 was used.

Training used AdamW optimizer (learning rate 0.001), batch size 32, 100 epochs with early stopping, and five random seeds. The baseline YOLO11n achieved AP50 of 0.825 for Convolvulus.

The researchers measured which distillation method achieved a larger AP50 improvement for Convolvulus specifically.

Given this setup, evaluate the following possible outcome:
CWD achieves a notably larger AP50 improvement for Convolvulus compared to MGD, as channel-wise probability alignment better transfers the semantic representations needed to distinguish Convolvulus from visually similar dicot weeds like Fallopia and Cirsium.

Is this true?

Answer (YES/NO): YES